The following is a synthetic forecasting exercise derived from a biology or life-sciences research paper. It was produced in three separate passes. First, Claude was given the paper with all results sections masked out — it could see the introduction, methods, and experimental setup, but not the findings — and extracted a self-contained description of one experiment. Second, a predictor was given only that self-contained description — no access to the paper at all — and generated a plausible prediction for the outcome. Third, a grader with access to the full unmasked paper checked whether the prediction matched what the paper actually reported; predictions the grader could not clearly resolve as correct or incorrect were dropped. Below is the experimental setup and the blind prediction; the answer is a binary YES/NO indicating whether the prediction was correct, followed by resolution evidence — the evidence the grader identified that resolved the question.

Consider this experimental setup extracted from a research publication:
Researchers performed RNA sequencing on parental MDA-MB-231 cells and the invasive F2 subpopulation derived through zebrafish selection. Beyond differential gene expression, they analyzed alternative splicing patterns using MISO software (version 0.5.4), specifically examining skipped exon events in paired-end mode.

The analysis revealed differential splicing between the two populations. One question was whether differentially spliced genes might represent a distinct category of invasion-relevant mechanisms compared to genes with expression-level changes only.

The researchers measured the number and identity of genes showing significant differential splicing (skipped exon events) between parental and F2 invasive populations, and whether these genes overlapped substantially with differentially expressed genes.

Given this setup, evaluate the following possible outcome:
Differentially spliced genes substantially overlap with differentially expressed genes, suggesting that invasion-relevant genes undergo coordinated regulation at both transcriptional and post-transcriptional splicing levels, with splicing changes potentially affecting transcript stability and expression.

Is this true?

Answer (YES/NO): NO